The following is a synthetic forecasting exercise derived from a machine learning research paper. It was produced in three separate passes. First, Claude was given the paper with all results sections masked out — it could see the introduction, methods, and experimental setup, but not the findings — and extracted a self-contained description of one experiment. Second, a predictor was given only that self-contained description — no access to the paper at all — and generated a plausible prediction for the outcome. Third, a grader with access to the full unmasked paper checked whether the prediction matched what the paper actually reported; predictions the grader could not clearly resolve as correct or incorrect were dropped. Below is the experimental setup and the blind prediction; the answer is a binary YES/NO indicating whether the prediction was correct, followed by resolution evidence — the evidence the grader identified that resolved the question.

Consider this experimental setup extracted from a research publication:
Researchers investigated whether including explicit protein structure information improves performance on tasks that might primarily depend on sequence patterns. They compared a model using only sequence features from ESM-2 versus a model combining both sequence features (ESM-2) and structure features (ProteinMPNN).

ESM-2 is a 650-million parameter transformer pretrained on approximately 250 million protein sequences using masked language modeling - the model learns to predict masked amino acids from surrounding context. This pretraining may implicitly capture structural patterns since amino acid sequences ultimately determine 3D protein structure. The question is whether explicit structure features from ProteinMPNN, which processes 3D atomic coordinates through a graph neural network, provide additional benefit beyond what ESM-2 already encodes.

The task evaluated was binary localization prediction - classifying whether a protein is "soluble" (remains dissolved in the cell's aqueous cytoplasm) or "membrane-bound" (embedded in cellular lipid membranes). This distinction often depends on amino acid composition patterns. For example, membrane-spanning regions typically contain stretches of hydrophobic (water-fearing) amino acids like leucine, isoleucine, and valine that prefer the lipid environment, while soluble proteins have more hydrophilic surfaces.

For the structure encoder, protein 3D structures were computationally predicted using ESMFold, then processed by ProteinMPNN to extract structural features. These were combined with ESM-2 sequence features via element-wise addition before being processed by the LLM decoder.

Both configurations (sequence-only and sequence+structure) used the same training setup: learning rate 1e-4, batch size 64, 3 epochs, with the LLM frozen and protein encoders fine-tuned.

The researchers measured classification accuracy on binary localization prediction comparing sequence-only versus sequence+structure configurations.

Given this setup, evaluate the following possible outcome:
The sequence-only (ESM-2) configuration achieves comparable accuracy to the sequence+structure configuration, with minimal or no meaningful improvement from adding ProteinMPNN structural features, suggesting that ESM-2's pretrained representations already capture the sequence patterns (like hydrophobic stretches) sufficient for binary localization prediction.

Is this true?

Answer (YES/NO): NO